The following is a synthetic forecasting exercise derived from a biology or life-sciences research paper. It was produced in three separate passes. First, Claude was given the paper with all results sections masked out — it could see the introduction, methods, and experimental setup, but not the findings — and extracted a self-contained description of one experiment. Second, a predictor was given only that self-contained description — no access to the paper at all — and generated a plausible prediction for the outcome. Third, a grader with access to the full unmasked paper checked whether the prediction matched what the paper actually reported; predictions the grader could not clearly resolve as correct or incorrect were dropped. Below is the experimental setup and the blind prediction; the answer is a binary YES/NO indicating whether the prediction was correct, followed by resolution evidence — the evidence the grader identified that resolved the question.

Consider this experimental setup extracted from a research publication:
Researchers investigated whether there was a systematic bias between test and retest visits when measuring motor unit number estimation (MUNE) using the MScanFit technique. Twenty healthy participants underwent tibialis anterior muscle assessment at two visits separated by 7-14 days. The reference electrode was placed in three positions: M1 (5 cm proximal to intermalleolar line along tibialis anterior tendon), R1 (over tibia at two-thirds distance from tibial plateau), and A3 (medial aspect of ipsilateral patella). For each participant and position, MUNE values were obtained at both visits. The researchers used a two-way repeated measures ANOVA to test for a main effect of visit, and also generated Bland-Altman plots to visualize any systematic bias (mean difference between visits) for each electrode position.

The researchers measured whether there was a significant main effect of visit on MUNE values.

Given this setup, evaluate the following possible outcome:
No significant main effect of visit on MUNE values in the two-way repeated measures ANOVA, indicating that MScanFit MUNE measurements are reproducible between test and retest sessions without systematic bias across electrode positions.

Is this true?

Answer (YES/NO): YES